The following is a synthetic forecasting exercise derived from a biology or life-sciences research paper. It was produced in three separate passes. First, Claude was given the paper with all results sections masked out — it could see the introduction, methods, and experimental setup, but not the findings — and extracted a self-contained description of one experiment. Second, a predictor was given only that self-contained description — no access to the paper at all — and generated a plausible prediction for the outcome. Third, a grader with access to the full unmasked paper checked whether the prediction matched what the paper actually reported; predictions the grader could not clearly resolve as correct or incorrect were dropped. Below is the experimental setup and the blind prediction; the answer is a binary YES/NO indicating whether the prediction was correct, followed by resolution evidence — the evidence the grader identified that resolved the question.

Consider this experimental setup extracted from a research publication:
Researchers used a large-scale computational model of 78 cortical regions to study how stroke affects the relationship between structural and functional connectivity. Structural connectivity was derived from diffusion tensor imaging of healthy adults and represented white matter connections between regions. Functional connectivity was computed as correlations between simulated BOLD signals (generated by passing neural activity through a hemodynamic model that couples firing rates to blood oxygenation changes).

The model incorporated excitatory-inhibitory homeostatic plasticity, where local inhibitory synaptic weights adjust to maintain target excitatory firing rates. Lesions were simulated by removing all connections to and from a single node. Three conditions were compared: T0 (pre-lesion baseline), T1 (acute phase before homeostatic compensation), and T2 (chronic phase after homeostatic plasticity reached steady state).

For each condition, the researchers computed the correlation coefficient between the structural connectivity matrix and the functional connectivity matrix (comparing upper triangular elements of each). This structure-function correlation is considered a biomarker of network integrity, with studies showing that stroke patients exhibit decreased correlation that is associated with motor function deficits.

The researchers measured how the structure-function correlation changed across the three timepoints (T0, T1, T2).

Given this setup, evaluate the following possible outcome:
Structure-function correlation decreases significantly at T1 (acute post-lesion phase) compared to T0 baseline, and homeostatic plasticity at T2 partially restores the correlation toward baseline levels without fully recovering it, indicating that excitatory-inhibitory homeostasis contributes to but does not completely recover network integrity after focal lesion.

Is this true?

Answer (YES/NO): NO